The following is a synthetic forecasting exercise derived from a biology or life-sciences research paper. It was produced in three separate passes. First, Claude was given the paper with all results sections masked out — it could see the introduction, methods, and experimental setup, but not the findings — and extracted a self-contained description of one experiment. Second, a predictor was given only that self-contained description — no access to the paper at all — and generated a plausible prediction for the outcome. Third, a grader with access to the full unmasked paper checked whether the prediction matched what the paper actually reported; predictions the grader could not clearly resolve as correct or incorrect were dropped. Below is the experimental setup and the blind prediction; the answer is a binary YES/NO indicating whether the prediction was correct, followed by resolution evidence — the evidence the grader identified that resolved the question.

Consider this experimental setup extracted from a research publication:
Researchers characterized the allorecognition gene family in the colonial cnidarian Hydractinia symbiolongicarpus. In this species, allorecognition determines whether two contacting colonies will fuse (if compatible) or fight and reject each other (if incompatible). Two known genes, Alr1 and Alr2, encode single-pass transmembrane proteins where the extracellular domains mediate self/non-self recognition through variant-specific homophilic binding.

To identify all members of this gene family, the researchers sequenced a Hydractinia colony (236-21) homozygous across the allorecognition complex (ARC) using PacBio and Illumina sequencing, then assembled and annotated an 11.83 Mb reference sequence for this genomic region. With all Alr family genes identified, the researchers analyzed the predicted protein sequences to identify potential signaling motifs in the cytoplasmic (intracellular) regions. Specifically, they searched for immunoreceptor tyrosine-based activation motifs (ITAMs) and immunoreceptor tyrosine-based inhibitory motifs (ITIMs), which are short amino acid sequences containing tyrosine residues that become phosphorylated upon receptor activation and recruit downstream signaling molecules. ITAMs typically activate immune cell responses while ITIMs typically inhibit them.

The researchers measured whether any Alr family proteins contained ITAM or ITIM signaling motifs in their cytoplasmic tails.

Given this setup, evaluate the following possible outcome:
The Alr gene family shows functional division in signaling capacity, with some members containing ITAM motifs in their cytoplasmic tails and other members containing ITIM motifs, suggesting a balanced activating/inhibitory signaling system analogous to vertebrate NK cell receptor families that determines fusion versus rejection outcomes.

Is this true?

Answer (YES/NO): NO